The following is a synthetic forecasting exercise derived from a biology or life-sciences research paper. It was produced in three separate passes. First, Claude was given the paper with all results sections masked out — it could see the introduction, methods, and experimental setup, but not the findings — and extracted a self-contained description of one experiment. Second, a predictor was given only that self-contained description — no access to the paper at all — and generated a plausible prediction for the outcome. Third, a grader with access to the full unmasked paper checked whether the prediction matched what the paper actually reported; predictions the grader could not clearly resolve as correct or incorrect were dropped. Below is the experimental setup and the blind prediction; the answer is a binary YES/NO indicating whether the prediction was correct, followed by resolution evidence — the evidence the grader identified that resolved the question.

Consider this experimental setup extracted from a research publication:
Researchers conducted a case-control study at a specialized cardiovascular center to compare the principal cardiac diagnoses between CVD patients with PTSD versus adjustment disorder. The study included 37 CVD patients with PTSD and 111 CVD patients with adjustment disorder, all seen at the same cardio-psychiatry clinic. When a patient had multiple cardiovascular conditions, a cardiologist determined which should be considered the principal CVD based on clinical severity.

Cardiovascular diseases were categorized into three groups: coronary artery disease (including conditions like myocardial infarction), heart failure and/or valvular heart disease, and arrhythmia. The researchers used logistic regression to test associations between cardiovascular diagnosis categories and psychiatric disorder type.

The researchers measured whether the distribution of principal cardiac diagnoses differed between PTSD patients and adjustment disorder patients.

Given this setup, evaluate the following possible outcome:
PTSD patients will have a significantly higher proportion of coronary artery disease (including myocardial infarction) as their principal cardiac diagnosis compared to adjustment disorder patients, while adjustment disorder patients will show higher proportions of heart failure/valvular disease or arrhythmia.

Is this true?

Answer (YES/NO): NO